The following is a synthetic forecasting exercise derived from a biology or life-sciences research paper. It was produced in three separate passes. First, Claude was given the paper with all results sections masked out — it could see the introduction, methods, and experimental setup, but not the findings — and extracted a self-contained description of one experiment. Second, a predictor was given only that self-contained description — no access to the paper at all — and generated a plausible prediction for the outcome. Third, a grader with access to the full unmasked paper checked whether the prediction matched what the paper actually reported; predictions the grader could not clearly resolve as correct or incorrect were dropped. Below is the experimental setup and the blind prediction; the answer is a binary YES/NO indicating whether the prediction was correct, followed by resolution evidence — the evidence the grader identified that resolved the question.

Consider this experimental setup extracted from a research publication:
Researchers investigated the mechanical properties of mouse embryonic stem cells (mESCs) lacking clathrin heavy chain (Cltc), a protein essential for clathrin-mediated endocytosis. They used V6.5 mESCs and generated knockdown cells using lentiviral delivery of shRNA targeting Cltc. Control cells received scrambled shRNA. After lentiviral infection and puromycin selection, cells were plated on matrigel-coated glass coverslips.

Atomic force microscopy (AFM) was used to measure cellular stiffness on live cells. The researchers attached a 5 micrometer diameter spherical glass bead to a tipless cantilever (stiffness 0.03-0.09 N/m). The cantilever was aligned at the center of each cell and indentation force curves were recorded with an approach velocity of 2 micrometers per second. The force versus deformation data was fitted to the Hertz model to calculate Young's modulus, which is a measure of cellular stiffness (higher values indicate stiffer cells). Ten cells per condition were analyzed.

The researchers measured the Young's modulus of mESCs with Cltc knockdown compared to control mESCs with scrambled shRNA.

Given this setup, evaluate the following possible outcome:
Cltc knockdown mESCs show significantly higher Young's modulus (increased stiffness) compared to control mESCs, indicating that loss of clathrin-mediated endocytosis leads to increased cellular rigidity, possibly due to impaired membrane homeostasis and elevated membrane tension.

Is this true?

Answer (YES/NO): YES